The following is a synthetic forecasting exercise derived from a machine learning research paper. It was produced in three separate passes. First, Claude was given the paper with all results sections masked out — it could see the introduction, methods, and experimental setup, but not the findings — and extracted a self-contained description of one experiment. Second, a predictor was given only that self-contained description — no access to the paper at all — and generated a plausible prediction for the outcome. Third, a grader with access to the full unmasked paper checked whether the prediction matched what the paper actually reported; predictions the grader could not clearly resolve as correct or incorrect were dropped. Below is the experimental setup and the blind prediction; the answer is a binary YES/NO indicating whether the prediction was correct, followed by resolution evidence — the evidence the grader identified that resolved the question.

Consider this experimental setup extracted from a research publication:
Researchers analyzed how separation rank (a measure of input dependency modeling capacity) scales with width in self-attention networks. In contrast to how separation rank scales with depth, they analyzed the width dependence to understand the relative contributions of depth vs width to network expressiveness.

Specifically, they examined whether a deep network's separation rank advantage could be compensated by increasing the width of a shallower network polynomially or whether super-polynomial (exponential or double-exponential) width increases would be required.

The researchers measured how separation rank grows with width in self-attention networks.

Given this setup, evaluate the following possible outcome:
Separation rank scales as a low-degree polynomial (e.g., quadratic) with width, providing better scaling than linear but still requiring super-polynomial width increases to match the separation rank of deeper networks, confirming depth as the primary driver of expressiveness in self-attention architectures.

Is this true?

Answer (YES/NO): YES